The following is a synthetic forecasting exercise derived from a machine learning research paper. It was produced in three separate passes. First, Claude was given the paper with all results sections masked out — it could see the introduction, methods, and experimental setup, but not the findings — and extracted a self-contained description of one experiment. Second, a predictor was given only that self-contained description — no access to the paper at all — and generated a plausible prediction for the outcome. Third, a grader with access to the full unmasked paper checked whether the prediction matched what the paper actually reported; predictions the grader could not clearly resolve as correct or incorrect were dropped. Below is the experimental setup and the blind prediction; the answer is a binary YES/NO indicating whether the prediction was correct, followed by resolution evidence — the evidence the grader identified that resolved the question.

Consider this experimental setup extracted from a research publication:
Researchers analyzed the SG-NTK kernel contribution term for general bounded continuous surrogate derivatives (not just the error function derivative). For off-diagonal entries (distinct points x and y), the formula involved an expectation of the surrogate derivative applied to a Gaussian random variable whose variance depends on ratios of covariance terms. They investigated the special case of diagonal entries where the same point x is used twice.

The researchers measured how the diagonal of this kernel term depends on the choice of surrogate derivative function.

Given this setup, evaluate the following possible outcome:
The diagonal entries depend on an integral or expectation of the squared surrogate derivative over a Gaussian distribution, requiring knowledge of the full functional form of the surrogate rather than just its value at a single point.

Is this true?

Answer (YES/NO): NO